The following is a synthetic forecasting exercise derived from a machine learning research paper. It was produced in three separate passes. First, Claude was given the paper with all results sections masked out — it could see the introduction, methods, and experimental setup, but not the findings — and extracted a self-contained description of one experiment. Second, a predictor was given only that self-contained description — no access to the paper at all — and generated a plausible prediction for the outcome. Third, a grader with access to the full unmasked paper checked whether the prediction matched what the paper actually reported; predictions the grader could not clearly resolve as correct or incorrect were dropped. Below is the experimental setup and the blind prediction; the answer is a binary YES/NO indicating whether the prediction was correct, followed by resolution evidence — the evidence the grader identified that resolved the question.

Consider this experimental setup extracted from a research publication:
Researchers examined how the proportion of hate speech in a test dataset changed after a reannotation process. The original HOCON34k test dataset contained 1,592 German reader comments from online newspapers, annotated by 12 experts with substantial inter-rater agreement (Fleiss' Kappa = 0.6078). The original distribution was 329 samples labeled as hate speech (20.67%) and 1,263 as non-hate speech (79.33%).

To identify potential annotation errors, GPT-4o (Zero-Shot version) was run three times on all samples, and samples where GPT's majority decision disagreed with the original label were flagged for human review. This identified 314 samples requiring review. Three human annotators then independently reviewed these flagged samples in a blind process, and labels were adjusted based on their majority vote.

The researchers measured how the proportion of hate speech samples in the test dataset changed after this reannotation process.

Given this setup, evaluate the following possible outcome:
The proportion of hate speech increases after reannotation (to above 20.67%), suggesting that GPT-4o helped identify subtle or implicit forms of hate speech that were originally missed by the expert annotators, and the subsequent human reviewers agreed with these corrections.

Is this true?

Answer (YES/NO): YES